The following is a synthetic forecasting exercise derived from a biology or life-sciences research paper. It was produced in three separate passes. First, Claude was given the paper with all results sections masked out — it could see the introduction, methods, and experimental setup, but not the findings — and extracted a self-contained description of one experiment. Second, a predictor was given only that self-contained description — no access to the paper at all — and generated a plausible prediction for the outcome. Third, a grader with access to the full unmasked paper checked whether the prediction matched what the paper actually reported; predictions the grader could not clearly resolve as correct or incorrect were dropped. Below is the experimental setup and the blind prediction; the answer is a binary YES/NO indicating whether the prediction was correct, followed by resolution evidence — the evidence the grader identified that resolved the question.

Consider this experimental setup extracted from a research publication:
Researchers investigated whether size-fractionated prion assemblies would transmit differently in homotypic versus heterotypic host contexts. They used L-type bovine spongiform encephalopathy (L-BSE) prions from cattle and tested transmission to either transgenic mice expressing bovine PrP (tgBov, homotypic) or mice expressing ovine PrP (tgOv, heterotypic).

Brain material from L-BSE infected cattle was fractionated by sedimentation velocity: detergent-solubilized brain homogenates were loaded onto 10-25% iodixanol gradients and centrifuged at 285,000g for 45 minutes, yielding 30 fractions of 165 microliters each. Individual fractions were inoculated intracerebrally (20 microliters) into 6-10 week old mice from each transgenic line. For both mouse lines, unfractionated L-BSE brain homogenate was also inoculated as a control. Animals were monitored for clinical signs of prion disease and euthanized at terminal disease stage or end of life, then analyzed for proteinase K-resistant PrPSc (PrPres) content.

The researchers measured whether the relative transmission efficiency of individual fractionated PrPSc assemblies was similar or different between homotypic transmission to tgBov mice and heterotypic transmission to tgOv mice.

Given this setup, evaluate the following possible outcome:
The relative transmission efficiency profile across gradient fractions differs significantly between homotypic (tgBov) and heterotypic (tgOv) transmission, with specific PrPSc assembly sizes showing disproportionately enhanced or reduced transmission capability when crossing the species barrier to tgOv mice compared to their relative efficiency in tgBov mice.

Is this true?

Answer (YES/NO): YES